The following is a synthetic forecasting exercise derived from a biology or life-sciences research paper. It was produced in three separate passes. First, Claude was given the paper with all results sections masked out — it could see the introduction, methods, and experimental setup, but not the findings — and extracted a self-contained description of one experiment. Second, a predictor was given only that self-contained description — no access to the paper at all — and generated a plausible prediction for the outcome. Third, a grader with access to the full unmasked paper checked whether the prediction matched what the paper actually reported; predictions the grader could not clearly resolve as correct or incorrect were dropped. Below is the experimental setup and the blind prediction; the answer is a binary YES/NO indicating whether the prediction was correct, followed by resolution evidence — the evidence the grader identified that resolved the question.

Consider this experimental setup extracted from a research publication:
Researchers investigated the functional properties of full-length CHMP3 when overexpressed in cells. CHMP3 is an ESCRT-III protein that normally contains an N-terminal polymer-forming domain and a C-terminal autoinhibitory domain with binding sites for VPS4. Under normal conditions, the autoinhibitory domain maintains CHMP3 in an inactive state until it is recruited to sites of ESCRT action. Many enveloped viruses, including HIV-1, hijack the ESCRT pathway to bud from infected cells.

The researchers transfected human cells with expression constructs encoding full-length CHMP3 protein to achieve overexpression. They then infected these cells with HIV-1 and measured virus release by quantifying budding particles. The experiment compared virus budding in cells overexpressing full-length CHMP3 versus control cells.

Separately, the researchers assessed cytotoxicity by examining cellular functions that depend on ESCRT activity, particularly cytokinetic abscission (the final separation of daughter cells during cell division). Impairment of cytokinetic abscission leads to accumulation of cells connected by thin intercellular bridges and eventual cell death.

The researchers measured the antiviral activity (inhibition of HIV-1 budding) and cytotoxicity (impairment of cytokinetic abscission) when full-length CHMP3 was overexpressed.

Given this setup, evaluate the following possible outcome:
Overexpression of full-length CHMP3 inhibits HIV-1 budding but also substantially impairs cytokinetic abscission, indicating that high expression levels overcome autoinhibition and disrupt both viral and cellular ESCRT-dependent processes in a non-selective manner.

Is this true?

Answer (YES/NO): NO